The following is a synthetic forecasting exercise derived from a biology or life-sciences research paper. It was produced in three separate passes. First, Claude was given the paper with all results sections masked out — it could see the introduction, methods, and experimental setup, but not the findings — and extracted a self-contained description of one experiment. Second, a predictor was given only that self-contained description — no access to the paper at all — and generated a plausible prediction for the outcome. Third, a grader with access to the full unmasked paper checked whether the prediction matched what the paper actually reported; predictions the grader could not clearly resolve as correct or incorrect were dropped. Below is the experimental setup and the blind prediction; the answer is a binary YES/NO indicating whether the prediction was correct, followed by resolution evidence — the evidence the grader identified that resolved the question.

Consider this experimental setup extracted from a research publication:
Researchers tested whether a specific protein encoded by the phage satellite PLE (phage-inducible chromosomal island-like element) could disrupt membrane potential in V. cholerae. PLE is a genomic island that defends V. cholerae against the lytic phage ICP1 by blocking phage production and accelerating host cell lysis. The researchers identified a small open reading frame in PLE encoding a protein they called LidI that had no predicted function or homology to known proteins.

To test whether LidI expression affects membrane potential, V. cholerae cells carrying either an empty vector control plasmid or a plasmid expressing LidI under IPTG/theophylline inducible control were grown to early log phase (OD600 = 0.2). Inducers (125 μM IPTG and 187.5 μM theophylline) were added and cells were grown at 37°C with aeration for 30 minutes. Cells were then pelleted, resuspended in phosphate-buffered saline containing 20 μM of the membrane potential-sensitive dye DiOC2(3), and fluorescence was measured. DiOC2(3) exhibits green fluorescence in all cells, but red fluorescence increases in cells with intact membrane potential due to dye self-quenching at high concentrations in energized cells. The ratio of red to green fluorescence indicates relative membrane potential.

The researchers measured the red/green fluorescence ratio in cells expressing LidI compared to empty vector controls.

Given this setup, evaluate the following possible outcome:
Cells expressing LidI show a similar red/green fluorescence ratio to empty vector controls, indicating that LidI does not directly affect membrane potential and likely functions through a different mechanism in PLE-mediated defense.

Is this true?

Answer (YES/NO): YES